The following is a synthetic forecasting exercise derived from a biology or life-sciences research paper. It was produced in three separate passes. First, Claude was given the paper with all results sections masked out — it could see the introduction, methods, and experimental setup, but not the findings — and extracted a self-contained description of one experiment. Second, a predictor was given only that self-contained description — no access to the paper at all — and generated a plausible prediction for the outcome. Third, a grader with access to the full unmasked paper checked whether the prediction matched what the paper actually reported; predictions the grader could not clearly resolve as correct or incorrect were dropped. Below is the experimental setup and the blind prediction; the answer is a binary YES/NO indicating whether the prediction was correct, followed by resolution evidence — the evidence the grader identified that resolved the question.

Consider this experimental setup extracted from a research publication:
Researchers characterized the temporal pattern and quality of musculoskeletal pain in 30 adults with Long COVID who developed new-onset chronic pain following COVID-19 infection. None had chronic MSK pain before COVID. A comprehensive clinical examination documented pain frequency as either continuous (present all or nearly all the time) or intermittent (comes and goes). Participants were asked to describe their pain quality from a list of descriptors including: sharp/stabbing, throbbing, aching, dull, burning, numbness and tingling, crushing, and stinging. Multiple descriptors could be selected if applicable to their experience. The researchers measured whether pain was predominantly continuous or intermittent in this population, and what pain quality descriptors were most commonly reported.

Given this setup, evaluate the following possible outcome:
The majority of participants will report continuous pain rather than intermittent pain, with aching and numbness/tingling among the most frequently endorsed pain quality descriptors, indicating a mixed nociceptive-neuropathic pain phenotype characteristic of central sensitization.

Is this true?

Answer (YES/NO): NO